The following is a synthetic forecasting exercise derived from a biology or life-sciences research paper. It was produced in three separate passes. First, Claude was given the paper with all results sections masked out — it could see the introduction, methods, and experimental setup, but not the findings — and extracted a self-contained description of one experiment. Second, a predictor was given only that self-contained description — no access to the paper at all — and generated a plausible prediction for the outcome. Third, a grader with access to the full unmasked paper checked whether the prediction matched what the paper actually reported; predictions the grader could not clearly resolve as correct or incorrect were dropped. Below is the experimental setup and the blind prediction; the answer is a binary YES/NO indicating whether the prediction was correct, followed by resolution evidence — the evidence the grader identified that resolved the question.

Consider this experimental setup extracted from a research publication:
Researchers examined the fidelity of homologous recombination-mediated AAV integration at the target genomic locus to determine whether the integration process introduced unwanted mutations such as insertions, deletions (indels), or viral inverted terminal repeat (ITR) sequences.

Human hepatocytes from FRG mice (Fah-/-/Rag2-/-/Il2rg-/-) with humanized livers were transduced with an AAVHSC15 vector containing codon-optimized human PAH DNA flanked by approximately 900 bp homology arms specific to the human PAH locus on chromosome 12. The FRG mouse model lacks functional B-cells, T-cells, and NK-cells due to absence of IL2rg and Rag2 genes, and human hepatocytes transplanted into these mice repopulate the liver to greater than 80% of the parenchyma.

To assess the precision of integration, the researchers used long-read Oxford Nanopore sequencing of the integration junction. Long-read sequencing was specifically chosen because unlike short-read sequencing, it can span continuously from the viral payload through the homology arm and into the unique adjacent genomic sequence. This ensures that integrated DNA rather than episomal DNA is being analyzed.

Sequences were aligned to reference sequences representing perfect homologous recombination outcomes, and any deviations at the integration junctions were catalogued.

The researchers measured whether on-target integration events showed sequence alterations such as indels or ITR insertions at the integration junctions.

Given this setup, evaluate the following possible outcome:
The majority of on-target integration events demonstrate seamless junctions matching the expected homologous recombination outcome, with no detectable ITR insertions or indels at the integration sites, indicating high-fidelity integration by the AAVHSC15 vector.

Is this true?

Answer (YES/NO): YES